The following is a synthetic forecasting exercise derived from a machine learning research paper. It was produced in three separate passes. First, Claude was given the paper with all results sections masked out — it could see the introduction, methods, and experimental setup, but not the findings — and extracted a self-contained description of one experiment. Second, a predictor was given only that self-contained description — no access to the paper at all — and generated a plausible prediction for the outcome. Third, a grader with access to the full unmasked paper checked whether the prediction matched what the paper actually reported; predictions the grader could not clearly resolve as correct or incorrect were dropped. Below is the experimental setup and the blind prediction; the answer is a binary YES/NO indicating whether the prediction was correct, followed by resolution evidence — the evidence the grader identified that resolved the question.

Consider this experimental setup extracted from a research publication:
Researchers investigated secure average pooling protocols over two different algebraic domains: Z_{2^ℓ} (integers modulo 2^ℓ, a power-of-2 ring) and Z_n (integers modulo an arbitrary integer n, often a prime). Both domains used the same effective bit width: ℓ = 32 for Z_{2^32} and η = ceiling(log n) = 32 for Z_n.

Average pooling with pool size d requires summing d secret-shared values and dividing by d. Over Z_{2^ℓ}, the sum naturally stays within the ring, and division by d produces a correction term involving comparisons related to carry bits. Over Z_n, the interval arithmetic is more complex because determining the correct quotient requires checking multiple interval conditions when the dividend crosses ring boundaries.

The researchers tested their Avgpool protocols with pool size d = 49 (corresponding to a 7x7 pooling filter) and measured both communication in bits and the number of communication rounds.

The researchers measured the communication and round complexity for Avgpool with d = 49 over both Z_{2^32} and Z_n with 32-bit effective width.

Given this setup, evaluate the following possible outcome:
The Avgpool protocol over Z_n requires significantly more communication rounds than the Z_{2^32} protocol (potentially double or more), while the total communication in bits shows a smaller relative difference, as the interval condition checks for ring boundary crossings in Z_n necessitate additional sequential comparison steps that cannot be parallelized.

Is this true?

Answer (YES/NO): NO